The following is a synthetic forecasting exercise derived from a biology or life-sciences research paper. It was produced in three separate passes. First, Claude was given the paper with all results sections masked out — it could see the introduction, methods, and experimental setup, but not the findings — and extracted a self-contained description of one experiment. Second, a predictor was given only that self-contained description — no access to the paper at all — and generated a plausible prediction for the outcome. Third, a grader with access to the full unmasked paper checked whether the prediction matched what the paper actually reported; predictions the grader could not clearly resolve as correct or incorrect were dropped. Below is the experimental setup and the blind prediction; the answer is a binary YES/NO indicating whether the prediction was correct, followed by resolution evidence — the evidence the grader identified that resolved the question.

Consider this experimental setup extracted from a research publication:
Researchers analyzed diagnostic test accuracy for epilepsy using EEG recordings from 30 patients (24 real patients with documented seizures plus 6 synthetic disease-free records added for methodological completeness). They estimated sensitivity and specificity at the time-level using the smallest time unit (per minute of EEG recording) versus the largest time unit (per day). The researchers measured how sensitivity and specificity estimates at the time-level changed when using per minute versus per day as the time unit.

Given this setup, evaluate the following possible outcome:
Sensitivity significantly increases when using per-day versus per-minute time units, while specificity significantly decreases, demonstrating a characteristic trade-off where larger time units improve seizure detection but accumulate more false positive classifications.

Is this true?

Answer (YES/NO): NO